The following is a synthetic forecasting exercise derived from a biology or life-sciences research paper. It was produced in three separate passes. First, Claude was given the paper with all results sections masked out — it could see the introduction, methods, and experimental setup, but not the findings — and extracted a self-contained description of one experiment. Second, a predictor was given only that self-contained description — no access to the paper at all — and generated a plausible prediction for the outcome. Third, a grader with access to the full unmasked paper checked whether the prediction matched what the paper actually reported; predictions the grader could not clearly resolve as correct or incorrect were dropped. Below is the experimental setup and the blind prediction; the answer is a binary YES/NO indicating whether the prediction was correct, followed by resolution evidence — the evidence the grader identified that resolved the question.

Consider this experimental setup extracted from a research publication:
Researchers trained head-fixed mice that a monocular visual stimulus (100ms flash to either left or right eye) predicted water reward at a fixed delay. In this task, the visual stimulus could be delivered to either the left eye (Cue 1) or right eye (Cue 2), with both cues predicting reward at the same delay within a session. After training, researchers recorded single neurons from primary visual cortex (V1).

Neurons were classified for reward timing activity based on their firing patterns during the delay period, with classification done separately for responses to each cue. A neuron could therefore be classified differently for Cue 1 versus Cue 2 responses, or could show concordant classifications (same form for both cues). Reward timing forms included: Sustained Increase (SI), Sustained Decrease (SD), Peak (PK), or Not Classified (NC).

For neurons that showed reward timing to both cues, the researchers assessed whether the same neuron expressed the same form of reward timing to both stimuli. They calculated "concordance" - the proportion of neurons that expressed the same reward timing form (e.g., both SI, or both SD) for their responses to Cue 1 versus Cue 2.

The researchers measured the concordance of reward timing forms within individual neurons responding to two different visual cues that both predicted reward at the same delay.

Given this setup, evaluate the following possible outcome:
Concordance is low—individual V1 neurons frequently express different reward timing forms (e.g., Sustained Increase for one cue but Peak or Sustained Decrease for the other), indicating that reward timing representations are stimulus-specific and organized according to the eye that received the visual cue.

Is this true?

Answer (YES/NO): NO